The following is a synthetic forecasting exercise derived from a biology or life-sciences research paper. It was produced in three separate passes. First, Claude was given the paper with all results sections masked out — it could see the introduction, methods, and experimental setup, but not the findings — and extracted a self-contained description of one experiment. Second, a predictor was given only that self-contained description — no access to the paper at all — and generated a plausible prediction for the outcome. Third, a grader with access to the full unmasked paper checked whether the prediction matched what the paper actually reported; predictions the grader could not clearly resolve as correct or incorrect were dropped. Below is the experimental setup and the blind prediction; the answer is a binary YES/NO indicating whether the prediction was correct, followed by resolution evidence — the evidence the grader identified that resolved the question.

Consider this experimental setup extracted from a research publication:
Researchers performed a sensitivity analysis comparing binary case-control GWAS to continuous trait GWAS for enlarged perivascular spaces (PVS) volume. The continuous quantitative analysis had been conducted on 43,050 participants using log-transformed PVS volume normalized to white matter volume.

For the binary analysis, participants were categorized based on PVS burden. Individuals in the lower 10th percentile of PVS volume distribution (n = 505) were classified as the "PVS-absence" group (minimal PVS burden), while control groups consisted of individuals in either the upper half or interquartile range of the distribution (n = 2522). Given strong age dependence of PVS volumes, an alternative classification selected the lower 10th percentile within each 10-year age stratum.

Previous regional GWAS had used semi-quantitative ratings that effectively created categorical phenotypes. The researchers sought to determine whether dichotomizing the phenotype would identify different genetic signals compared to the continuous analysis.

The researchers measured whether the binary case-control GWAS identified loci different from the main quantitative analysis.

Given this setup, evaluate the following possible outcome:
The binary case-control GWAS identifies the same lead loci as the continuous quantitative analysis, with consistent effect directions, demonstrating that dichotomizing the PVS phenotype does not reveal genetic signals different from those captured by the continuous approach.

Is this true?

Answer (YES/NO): NO